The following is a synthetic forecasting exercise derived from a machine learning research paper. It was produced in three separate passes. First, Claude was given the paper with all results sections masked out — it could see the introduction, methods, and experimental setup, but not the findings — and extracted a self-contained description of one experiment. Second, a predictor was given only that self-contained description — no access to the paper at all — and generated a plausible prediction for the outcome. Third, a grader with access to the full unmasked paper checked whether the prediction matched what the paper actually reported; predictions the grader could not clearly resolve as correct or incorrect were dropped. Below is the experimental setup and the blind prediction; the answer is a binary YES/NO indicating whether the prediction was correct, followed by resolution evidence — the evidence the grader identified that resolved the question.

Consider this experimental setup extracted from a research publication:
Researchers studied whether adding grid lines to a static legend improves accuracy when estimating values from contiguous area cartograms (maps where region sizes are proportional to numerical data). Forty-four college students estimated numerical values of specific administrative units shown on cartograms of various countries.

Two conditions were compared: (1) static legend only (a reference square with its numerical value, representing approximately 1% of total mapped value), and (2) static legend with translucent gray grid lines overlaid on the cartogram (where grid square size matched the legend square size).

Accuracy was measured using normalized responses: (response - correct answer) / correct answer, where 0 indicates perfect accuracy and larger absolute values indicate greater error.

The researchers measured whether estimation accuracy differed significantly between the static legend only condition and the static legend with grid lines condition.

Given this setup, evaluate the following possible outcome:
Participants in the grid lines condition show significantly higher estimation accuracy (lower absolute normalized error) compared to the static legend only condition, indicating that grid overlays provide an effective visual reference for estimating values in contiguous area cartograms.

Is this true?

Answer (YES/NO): NO